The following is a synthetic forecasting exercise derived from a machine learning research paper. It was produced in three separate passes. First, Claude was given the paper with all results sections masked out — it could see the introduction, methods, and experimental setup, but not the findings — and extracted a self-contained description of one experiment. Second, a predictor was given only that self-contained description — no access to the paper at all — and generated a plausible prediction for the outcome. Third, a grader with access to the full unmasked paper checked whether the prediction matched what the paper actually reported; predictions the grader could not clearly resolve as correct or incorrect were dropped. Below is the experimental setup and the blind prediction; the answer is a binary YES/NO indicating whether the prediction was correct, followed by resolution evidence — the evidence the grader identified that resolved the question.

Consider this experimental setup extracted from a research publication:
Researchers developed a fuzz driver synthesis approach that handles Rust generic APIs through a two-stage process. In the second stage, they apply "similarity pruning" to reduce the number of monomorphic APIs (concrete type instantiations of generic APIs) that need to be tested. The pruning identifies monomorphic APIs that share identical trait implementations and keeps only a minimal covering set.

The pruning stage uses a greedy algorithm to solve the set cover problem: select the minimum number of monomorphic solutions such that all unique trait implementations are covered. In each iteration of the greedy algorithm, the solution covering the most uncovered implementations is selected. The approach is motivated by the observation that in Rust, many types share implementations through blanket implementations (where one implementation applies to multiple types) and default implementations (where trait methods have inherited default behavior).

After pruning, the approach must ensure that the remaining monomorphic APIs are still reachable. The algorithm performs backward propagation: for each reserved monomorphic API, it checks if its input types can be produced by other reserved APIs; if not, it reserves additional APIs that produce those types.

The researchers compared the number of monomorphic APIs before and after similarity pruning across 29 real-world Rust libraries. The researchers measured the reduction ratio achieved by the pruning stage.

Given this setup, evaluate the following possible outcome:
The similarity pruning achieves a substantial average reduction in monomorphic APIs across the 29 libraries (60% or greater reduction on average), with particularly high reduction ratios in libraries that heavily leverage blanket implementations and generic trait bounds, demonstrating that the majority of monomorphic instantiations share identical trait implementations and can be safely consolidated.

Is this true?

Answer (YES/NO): YES